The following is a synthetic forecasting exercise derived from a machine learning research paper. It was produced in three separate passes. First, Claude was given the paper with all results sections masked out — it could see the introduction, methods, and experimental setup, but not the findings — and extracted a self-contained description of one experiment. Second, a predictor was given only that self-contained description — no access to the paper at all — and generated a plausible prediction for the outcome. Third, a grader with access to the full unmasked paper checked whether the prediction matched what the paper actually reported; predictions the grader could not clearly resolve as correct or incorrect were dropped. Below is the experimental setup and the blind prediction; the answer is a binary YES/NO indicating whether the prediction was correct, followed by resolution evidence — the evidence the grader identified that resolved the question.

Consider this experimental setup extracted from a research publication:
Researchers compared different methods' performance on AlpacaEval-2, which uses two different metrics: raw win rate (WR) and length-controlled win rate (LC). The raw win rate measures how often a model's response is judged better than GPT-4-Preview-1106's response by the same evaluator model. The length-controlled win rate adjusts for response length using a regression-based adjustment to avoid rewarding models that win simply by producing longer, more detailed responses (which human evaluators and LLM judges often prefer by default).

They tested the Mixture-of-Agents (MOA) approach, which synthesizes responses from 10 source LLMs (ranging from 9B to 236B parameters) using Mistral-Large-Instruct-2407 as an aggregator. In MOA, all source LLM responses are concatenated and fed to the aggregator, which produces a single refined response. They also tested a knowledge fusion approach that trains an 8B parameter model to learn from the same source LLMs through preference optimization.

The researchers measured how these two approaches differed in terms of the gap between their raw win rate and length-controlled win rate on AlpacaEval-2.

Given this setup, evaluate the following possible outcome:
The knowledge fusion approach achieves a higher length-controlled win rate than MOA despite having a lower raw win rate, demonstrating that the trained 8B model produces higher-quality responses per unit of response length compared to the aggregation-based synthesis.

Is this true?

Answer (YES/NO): NO